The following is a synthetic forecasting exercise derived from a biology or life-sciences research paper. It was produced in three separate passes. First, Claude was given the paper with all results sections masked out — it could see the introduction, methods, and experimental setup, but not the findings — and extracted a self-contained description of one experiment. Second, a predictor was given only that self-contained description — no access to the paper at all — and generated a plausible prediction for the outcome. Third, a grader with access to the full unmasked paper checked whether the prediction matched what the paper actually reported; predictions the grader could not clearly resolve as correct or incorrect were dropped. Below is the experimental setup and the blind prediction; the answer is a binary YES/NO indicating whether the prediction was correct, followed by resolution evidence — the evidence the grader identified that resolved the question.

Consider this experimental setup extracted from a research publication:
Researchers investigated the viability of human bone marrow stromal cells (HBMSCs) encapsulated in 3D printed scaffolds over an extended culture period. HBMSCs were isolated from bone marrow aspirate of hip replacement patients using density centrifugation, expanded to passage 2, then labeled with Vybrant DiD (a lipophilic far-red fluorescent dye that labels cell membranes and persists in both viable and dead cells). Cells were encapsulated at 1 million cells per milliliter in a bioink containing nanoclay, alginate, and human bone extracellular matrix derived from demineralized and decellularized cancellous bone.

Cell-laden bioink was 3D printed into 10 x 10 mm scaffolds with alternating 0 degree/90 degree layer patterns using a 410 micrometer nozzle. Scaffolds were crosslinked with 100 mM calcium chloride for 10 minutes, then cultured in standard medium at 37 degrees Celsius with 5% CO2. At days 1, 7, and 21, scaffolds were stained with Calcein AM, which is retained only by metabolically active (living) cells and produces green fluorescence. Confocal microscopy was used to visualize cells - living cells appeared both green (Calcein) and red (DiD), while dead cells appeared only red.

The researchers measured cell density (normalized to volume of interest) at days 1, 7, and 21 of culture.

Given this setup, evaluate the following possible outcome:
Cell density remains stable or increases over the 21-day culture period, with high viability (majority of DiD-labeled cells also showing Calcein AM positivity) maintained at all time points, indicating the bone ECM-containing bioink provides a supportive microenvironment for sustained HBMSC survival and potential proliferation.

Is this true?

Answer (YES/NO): YES